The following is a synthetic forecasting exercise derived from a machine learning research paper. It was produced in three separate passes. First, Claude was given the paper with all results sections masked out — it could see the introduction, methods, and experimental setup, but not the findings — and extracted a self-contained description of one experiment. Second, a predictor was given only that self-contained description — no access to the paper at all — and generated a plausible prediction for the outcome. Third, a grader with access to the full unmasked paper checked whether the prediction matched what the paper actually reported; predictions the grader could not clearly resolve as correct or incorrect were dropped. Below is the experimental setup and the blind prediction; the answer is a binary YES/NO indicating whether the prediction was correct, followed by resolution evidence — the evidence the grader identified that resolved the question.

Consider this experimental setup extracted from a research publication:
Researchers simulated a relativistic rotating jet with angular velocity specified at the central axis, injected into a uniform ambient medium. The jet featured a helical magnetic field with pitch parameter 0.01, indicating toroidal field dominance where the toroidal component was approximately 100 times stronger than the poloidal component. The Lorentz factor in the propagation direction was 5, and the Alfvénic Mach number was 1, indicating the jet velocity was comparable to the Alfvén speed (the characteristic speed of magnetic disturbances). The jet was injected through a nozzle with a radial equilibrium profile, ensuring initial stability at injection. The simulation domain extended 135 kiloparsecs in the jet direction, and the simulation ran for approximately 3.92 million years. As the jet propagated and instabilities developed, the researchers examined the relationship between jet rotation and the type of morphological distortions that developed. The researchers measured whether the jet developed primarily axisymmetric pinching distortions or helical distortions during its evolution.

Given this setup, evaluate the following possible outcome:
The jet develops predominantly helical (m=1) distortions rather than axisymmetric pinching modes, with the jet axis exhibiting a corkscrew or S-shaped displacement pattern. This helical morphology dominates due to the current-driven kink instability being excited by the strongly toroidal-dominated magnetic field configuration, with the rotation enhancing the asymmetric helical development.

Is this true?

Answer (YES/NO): NO